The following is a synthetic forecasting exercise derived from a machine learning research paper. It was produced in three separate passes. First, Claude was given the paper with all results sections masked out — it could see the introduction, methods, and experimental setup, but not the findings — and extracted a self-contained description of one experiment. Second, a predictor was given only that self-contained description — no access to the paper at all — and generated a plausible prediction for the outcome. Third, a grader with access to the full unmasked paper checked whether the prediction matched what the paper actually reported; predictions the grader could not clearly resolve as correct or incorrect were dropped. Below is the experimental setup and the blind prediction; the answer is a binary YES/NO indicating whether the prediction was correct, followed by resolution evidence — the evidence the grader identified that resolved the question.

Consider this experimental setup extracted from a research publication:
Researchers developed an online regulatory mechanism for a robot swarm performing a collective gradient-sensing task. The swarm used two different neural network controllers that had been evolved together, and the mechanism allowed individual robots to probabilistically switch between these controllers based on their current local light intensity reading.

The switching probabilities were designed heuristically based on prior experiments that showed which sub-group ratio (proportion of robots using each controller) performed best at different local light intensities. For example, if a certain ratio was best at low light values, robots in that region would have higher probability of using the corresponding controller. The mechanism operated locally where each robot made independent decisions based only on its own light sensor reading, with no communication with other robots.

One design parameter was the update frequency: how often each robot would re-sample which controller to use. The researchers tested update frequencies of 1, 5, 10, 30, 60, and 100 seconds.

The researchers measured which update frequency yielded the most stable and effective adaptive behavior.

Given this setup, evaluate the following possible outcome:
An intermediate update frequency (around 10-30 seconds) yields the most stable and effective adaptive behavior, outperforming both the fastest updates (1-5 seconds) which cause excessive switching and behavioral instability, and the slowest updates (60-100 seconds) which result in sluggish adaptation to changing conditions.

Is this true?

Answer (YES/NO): NO